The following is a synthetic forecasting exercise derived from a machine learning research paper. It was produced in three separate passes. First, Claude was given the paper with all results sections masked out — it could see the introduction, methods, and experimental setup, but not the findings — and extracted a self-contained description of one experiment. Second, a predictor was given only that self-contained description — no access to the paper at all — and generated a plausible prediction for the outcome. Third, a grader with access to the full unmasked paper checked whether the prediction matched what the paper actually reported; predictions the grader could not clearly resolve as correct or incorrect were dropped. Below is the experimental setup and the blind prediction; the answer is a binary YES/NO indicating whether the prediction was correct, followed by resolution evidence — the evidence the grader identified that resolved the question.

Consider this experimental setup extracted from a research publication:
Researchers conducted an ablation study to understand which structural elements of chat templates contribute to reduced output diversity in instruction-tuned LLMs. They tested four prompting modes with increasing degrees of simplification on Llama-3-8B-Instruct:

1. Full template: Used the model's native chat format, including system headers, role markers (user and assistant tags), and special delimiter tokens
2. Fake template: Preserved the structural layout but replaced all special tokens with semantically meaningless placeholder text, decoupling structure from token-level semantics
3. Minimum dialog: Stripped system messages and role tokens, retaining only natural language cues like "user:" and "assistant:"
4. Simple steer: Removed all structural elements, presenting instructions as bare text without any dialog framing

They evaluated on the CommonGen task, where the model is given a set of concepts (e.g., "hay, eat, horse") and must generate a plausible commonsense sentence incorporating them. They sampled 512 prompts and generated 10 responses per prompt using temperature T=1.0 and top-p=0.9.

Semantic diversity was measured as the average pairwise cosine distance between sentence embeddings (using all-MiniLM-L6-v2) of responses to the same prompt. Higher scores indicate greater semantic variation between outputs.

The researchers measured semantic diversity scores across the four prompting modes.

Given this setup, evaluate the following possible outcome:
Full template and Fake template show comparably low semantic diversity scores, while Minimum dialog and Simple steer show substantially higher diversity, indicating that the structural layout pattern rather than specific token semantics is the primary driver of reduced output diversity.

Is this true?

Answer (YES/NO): NO